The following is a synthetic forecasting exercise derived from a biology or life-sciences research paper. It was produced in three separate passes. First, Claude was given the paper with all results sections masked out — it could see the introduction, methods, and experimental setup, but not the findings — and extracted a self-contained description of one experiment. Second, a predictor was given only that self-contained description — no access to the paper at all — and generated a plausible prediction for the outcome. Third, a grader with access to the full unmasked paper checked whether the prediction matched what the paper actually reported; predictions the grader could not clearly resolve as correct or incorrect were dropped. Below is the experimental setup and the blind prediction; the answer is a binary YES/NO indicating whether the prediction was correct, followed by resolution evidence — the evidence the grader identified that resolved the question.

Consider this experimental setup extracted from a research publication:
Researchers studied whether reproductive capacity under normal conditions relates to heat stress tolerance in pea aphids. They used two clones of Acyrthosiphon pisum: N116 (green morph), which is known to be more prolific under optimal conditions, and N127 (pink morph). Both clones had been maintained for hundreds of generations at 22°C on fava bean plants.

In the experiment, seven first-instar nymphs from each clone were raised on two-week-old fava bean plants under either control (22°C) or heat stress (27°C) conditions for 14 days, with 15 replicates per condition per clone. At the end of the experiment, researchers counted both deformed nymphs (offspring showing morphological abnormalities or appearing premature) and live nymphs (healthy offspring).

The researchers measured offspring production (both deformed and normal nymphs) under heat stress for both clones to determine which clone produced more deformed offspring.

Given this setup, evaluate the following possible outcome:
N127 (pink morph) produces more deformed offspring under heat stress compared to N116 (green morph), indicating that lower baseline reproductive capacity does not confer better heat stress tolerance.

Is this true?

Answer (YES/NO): NO